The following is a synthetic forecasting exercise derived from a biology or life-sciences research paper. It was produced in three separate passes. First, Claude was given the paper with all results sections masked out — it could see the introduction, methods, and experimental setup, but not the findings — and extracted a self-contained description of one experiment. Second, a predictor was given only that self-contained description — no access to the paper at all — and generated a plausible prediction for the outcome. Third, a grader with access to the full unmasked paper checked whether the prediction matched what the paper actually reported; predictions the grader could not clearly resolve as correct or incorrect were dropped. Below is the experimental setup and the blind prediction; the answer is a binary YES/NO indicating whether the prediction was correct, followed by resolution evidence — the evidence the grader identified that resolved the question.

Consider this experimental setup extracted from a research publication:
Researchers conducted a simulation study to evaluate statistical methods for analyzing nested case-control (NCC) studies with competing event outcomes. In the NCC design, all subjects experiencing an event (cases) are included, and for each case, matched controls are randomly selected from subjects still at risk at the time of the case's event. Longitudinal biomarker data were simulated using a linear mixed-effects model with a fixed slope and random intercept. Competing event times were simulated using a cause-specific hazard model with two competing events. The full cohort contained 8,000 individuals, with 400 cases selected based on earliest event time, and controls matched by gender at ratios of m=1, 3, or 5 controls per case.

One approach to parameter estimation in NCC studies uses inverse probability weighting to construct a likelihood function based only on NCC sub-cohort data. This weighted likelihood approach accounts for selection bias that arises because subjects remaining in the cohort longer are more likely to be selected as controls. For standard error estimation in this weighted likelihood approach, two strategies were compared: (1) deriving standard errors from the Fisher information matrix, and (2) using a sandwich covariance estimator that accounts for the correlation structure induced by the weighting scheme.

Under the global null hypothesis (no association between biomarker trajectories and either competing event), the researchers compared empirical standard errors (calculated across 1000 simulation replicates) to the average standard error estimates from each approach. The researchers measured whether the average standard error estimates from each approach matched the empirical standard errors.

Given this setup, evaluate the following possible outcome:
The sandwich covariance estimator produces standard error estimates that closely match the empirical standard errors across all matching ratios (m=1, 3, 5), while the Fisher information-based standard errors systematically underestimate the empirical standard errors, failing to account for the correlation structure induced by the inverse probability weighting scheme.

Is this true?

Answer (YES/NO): YES